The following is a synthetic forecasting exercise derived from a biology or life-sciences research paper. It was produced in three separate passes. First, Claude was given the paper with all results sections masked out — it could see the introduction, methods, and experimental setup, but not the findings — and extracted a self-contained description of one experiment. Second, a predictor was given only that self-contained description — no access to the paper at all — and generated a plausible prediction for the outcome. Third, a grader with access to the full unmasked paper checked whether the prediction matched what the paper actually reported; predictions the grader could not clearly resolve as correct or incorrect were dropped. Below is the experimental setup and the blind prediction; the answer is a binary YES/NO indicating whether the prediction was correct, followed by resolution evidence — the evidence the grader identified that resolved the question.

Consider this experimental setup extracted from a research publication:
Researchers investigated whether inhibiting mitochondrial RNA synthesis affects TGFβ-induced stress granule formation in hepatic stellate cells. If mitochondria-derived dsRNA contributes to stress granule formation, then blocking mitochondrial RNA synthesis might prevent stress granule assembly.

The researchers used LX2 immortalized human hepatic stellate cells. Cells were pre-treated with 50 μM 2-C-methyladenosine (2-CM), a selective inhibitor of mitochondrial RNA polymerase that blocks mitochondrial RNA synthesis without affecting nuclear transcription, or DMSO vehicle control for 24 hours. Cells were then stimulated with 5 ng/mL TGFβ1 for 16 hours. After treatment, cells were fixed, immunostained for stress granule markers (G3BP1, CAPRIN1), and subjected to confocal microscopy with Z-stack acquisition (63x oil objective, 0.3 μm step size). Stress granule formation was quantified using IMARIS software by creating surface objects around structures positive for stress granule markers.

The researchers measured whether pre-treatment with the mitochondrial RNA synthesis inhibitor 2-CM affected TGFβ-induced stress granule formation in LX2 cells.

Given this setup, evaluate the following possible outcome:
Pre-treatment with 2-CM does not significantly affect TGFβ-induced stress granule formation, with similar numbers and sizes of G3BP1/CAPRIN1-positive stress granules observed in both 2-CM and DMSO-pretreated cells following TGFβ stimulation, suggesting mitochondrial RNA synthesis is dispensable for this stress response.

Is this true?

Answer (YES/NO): NO